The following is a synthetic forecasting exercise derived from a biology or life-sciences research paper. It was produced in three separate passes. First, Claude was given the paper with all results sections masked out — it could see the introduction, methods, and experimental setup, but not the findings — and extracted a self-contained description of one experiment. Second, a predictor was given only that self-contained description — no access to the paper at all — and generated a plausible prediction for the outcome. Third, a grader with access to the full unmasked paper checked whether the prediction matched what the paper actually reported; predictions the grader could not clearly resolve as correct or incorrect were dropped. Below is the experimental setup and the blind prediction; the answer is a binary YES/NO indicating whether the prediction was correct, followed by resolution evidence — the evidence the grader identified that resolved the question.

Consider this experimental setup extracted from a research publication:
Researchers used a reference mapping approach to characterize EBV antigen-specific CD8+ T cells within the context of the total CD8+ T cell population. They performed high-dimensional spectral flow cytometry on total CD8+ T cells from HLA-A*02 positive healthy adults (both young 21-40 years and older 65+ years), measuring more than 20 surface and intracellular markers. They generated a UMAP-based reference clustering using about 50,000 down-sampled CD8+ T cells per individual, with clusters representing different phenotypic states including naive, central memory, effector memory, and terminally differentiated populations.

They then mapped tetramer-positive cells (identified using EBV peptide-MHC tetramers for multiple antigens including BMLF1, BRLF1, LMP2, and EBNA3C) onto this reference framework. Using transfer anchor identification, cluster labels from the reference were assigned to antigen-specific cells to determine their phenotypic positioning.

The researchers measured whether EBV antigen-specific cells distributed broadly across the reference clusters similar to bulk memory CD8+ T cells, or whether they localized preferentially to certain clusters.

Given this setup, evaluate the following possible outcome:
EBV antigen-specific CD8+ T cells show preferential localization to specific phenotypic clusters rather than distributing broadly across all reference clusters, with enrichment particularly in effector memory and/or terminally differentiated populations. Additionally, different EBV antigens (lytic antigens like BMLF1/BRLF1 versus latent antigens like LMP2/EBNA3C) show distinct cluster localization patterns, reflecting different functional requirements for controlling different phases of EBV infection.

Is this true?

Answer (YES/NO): YES